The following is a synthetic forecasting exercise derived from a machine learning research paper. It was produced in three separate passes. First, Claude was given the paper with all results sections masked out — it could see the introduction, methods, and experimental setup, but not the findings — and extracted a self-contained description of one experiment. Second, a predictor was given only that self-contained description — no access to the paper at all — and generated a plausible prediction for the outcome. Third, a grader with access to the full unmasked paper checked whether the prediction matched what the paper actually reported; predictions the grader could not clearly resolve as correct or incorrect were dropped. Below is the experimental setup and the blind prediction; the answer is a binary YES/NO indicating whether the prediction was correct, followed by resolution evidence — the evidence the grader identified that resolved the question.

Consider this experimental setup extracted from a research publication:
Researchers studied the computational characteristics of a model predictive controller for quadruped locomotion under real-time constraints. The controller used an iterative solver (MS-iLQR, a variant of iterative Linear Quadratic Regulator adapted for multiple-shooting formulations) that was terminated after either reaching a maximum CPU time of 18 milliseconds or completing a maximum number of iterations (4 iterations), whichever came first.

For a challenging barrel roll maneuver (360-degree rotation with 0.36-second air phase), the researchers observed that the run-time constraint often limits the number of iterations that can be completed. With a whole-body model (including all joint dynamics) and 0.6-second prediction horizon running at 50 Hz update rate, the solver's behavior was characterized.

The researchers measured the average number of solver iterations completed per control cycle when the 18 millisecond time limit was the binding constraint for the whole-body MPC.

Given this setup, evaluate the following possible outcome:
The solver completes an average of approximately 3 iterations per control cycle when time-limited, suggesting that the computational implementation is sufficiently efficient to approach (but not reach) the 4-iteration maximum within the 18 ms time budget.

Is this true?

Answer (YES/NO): NO